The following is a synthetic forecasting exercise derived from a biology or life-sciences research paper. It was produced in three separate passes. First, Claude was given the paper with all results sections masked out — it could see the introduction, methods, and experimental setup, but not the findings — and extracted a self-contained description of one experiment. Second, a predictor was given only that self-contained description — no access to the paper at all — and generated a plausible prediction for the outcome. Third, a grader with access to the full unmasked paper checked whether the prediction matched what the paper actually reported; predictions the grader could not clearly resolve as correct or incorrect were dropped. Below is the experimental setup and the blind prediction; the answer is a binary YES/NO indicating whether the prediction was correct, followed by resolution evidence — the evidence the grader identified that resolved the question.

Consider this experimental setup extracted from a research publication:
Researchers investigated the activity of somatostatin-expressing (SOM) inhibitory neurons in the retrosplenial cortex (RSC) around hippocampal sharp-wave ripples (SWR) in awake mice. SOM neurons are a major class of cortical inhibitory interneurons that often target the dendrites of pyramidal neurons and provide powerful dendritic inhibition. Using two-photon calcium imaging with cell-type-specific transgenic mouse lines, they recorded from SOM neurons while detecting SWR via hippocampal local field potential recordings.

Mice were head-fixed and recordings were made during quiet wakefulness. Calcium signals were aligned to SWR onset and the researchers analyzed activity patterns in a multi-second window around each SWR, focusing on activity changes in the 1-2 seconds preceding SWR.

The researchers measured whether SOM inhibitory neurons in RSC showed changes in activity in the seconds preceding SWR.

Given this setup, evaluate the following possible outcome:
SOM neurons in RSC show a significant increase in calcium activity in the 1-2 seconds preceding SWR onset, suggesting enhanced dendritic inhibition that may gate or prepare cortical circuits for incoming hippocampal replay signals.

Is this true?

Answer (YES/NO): NO